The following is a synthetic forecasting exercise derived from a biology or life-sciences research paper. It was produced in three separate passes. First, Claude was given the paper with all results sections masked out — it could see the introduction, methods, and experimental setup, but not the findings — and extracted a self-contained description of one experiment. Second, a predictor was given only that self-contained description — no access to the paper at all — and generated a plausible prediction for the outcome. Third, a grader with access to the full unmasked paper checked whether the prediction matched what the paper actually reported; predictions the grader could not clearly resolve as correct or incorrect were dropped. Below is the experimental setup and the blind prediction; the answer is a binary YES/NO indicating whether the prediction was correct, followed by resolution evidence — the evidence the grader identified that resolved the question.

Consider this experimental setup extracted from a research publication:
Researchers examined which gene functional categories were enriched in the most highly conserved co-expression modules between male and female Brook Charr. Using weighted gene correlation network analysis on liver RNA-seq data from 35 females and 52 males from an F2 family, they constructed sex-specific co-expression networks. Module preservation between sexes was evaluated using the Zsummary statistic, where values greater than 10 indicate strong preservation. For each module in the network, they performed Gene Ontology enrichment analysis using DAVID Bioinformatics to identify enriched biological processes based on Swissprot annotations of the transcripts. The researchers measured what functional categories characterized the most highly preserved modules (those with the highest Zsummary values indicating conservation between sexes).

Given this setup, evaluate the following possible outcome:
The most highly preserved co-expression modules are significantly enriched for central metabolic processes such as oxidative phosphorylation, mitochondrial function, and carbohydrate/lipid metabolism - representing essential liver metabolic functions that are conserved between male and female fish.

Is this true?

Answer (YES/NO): NO